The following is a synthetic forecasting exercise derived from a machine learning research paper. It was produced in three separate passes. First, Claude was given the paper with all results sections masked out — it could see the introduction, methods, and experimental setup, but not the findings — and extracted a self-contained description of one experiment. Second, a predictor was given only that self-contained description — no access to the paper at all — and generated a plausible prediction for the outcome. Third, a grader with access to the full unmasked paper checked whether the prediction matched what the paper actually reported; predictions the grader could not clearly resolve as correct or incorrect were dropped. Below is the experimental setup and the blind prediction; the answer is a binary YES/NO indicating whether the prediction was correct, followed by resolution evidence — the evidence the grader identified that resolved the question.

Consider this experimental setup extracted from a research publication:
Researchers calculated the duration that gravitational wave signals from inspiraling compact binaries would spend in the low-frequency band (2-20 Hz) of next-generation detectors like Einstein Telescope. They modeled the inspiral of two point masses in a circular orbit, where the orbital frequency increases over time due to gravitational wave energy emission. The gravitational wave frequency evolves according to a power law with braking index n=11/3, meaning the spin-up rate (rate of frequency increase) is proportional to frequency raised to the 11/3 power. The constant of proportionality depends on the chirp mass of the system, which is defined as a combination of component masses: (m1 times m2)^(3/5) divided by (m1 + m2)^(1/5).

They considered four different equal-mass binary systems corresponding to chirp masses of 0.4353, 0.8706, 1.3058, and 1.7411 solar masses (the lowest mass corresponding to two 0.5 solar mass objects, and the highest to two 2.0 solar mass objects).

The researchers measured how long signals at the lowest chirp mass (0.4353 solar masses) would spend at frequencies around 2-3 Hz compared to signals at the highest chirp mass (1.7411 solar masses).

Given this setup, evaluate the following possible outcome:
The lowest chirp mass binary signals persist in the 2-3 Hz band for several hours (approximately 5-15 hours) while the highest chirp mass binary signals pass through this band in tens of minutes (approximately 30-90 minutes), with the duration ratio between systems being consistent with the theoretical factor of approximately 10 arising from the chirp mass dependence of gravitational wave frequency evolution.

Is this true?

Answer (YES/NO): NO